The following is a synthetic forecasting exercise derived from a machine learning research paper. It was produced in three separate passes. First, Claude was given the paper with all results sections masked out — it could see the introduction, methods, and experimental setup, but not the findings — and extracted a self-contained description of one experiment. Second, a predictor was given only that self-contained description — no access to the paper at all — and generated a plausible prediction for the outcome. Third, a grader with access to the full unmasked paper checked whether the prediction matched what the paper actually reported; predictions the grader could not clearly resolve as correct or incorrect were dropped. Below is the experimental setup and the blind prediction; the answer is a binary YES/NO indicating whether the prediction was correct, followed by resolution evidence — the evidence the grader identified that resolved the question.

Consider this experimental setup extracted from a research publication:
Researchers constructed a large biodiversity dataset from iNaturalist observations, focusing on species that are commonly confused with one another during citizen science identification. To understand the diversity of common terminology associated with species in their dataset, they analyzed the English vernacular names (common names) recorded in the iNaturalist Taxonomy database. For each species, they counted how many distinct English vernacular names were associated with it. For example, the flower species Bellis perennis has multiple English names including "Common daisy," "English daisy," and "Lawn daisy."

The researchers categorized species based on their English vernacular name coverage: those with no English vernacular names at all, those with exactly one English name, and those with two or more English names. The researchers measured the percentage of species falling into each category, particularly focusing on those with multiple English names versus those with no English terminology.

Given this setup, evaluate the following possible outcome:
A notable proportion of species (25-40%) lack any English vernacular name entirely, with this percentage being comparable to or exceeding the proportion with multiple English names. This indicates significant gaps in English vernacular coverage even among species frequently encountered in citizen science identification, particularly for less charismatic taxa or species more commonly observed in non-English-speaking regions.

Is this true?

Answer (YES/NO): NO